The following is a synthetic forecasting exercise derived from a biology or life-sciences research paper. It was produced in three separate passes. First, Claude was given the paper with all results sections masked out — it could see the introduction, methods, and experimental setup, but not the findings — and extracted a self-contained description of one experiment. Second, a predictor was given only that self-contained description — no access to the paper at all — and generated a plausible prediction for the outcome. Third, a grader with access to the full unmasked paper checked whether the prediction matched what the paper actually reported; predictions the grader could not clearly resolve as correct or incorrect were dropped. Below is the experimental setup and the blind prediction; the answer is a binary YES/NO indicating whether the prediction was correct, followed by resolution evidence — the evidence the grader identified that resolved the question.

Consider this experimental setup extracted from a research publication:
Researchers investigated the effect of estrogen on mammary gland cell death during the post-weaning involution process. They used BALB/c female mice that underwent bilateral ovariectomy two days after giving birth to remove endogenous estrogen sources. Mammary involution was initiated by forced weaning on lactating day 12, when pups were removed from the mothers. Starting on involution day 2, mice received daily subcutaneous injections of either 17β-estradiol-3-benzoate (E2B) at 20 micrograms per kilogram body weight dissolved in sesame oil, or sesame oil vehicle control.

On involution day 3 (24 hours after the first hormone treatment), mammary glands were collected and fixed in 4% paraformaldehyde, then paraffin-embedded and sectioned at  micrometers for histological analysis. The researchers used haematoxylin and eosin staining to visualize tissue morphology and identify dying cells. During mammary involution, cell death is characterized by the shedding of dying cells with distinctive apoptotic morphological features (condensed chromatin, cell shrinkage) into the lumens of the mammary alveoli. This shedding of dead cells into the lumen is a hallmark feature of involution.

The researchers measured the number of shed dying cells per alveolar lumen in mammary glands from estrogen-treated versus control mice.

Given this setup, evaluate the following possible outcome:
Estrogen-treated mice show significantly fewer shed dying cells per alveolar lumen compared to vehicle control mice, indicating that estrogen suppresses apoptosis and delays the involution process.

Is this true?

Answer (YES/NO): NO